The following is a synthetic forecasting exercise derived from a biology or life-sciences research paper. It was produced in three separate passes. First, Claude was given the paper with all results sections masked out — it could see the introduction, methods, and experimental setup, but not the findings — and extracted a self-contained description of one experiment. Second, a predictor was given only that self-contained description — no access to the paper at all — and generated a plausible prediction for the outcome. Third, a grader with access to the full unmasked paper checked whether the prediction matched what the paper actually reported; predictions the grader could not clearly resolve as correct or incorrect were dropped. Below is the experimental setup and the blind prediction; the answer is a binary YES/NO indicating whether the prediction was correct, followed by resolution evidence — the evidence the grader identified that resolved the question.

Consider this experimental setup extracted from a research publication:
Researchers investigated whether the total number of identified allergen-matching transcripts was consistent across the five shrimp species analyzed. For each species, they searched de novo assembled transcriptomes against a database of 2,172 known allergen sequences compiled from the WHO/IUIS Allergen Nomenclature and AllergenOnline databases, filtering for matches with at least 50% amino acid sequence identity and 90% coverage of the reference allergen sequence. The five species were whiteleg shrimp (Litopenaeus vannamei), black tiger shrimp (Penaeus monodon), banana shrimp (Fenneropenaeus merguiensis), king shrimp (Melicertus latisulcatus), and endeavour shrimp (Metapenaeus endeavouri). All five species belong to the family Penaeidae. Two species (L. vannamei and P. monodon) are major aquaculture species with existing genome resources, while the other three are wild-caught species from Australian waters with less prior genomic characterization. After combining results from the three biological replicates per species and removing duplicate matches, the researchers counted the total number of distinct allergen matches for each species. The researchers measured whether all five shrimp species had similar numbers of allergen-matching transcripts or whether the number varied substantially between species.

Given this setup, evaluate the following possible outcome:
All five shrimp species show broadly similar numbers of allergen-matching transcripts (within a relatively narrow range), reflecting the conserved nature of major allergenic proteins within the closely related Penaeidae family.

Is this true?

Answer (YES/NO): YES